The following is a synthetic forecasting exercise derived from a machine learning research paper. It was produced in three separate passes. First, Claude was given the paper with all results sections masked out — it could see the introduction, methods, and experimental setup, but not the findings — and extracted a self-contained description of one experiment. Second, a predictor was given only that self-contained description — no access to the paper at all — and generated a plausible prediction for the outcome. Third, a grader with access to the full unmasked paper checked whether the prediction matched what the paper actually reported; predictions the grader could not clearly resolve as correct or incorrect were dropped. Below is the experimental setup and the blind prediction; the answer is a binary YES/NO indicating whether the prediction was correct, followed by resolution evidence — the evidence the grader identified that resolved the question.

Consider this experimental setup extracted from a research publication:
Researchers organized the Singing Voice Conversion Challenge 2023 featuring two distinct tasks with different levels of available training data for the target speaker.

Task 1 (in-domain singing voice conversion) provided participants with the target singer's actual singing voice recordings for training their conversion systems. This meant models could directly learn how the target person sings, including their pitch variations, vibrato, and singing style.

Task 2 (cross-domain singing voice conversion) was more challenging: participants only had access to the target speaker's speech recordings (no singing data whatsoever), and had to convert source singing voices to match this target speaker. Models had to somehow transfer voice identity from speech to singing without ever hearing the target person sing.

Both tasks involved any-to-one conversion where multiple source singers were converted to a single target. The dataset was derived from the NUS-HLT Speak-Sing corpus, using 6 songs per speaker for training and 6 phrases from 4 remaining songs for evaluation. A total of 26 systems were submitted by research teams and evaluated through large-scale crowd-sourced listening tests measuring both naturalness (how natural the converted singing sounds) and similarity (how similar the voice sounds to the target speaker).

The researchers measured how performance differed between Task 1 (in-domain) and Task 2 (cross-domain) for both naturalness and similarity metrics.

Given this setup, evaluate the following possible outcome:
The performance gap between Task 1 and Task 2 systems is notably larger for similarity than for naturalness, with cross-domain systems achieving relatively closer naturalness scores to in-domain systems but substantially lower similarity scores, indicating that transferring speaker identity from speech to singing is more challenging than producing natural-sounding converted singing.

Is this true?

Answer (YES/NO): YES